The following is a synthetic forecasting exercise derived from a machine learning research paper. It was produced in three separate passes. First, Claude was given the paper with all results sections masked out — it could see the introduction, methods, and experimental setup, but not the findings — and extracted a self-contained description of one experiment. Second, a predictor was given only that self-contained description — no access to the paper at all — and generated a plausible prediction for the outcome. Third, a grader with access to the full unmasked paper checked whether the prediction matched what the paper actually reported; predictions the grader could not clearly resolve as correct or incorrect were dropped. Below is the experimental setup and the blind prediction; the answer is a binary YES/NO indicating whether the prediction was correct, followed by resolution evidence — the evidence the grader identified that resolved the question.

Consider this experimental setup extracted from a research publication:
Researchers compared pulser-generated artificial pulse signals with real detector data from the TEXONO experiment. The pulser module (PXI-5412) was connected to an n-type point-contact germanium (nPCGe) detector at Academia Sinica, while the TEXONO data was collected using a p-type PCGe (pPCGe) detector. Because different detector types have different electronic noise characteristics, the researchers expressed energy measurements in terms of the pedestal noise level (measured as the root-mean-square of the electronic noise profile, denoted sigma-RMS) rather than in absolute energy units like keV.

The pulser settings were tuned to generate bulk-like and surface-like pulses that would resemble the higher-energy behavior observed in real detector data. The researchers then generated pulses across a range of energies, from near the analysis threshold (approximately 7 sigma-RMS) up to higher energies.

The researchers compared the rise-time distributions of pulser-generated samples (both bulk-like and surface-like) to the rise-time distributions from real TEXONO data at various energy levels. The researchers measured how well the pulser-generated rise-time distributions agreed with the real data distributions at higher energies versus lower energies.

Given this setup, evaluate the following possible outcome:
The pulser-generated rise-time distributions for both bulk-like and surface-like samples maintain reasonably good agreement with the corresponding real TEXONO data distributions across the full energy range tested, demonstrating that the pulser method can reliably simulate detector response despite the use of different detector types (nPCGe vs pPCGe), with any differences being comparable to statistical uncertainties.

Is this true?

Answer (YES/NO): NO